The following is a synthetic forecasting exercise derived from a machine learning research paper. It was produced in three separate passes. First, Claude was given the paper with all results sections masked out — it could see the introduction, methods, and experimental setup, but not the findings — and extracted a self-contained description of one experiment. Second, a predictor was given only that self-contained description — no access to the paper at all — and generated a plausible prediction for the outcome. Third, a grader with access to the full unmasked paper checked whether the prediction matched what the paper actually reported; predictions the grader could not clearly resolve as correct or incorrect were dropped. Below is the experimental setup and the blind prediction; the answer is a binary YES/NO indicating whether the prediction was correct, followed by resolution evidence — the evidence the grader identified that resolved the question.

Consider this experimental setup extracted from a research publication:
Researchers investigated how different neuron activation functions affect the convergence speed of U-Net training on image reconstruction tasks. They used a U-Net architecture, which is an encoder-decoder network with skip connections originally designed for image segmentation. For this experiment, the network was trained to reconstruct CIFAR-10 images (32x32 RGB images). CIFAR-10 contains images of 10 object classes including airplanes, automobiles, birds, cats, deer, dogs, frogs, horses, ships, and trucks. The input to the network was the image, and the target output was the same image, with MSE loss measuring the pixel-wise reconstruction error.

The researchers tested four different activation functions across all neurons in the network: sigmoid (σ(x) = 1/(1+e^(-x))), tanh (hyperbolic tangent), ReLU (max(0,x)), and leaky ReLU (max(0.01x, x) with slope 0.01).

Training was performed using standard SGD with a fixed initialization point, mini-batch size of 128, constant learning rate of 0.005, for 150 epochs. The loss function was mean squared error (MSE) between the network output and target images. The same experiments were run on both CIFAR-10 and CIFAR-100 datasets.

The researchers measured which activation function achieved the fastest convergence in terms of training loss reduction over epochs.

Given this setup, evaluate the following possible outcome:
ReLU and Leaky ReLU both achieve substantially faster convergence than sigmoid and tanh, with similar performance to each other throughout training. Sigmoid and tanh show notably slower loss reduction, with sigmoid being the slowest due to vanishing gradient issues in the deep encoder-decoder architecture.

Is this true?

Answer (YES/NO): NO